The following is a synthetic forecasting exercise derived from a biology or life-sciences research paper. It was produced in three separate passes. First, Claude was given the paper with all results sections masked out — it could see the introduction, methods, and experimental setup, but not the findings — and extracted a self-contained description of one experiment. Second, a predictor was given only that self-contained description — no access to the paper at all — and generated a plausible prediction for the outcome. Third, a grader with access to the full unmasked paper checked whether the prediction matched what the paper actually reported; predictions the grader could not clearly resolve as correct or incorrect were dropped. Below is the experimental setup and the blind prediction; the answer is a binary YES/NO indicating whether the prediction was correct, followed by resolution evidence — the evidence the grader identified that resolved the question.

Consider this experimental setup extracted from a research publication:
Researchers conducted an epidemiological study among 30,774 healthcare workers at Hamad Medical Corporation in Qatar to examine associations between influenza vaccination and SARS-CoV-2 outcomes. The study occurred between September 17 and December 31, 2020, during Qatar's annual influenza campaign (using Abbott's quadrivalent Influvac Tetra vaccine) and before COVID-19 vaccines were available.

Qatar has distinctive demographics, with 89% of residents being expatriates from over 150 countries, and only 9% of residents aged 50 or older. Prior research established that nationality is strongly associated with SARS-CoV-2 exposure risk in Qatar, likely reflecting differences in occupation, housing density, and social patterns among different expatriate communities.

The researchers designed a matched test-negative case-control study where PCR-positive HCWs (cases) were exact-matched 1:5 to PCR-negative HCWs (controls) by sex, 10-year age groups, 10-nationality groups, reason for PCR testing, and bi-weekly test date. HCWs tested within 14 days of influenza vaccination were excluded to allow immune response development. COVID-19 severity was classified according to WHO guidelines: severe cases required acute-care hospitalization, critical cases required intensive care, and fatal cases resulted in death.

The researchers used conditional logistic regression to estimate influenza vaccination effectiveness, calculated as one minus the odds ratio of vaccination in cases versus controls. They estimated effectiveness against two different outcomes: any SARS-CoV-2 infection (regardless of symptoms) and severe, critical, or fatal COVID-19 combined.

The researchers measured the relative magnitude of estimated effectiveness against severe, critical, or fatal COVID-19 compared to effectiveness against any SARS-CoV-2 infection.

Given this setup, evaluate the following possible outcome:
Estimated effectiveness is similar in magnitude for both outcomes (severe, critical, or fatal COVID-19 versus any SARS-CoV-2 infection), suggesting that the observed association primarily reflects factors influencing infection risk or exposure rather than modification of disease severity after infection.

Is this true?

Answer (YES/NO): NO